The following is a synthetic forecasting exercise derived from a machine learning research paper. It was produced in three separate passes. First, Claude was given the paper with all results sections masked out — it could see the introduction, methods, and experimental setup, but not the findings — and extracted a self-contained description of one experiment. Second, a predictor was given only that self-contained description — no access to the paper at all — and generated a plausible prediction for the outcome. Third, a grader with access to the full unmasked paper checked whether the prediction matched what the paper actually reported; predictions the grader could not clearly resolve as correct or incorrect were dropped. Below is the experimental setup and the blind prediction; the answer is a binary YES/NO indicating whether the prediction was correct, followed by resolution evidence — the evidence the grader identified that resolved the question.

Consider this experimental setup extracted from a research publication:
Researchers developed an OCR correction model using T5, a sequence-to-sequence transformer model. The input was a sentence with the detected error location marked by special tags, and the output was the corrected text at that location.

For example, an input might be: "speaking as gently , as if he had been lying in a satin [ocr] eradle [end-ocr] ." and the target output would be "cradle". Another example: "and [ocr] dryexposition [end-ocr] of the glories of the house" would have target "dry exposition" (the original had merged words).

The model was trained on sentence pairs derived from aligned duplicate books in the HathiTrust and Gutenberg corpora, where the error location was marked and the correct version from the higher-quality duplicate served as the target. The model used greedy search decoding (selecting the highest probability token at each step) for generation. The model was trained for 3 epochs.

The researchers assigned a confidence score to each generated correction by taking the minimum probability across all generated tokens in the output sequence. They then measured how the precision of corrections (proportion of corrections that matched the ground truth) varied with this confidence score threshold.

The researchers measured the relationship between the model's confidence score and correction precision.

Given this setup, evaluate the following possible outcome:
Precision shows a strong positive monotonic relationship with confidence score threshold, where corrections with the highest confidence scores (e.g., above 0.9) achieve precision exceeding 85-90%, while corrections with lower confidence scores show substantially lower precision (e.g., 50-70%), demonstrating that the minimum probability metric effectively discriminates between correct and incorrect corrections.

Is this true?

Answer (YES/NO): NO